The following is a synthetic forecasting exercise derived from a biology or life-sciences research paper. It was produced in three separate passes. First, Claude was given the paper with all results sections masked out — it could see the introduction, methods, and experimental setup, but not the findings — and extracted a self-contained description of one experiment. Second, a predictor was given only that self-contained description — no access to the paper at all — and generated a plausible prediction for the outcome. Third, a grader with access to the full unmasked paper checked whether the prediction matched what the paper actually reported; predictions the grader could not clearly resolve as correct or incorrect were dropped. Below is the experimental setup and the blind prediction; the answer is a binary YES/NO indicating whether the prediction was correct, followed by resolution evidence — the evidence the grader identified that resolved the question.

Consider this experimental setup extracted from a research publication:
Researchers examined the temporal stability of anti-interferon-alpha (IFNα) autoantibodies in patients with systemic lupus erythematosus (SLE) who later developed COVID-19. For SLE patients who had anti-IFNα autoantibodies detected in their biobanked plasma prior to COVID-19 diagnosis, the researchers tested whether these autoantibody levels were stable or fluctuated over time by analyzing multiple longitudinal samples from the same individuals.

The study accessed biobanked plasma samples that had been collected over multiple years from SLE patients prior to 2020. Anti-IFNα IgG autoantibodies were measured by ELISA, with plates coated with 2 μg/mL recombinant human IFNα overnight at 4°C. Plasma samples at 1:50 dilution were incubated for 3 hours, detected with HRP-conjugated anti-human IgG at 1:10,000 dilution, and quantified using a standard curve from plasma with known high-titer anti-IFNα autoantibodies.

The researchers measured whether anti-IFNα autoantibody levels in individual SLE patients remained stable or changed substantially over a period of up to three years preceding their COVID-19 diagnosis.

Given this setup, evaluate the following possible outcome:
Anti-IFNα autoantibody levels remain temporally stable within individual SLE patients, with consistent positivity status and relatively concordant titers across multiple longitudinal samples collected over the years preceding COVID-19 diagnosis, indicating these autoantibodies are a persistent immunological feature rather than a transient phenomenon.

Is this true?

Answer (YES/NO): YES